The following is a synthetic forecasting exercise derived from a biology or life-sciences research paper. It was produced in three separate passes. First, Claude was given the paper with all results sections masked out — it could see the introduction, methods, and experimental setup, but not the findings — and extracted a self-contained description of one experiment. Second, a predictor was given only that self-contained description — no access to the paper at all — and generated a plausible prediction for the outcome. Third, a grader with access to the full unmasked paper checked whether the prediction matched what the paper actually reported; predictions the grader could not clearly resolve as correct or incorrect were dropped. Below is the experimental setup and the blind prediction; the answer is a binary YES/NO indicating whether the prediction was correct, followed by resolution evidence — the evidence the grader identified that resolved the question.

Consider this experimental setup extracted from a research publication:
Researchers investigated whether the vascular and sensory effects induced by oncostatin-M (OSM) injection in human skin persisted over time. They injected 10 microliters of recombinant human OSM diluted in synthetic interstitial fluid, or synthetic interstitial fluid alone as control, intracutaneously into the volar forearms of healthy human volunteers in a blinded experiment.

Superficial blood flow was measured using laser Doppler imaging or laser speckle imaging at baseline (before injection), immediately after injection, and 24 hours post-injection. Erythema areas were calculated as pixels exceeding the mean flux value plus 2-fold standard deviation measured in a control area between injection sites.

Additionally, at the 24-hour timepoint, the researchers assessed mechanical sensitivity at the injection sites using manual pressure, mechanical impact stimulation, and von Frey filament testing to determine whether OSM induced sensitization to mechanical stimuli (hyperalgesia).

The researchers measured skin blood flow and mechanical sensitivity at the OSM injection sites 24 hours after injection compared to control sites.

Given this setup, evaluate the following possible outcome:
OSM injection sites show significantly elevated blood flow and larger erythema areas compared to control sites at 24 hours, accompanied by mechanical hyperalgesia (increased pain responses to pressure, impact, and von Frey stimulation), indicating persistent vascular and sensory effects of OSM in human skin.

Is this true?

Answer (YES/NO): NO